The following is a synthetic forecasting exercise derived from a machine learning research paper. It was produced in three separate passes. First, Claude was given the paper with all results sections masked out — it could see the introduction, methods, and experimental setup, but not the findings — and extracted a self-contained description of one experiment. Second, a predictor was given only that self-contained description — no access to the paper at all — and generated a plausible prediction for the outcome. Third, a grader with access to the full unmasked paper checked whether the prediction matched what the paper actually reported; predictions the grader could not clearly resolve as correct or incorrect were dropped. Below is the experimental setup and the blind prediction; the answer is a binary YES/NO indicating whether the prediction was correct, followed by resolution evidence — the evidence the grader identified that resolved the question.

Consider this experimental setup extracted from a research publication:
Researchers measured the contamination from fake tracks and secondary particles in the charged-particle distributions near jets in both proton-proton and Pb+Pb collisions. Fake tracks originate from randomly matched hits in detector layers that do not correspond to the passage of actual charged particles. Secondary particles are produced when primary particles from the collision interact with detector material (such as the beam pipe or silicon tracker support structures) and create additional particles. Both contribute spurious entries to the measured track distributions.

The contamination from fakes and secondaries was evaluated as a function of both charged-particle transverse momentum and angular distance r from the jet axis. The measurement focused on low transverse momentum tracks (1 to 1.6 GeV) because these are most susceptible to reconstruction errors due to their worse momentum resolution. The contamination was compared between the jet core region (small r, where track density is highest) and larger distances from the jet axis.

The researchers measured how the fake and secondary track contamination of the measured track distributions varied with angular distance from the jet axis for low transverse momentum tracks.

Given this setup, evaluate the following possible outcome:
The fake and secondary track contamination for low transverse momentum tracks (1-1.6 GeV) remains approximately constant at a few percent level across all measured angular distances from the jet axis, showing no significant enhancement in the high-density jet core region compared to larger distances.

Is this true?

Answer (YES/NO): NO